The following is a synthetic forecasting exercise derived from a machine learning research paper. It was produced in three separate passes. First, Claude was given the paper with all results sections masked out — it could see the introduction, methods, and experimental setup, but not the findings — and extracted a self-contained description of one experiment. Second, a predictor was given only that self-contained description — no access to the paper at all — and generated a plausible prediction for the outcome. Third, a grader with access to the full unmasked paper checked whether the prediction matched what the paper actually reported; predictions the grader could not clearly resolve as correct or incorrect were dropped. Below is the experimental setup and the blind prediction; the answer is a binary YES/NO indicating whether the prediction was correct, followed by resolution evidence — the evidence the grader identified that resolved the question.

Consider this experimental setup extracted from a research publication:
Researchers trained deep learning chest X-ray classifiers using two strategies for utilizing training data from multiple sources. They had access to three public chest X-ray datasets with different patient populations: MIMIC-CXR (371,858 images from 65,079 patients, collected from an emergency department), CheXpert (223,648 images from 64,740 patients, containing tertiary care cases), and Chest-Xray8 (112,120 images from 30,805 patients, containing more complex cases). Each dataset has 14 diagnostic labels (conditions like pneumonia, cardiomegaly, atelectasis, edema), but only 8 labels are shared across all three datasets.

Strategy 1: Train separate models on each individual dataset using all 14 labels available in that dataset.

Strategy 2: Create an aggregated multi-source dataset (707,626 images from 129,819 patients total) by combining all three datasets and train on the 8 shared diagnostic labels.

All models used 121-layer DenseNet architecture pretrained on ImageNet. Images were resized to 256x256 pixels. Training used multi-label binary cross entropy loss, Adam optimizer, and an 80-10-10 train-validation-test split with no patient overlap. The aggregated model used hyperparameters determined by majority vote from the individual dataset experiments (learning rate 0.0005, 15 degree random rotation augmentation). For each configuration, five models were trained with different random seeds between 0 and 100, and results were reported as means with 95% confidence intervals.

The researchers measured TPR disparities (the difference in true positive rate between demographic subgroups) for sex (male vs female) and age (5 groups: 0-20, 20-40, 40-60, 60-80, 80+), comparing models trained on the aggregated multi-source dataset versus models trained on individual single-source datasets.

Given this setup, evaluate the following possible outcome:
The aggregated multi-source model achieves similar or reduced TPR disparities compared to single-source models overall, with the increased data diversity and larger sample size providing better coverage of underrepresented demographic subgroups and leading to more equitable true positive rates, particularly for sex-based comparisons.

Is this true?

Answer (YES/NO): YES